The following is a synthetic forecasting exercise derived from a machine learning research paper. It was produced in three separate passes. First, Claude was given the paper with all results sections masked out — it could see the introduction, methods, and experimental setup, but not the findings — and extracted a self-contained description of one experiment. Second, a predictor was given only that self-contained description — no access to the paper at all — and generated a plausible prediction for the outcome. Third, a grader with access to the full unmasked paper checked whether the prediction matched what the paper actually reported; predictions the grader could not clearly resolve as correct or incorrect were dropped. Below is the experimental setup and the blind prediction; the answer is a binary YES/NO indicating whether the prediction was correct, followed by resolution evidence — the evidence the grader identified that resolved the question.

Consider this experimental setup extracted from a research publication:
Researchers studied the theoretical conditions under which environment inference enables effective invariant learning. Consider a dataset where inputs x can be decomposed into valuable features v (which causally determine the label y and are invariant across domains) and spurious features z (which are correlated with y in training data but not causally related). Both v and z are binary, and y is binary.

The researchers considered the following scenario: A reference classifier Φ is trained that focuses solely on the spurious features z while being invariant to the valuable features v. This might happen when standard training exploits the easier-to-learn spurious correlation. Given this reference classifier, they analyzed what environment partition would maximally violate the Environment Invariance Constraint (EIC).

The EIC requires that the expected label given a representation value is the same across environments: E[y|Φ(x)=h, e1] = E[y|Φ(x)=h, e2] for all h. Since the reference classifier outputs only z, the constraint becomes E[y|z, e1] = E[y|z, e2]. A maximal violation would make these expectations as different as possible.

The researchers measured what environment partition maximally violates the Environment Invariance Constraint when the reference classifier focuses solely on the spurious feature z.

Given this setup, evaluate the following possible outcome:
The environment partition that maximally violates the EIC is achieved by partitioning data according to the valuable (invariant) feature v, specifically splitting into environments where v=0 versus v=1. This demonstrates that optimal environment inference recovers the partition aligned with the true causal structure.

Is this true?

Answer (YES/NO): NO